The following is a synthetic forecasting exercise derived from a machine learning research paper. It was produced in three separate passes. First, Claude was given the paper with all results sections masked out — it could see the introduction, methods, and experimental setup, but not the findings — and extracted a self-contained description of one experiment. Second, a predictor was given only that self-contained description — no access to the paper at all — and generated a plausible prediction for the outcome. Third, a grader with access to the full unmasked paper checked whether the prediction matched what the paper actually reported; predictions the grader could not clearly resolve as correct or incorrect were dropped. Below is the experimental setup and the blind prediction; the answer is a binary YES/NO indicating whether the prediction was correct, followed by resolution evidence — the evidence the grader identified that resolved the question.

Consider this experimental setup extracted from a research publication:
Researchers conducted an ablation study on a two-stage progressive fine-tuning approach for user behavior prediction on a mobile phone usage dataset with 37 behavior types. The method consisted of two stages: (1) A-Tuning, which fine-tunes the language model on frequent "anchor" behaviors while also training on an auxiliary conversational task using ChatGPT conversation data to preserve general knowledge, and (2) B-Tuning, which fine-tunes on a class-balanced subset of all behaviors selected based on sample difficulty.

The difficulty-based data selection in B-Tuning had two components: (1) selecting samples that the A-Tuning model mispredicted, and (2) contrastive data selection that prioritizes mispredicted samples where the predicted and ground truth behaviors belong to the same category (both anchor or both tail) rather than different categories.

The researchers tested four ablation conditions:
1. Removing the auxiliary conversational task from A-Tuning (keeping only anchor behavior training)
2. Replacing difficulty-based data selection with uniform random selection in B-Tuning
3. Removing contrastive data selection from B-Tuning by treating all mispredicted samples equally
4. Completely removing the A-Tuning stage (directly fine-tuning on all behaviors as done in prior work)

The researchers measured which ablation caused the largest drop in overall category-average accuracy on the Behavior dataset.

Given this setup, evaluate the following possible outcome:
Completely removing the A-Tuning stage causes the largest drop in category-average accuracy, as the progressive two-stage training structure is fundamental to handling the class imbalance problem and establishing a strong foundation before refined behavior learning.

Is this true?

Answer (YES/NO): YES